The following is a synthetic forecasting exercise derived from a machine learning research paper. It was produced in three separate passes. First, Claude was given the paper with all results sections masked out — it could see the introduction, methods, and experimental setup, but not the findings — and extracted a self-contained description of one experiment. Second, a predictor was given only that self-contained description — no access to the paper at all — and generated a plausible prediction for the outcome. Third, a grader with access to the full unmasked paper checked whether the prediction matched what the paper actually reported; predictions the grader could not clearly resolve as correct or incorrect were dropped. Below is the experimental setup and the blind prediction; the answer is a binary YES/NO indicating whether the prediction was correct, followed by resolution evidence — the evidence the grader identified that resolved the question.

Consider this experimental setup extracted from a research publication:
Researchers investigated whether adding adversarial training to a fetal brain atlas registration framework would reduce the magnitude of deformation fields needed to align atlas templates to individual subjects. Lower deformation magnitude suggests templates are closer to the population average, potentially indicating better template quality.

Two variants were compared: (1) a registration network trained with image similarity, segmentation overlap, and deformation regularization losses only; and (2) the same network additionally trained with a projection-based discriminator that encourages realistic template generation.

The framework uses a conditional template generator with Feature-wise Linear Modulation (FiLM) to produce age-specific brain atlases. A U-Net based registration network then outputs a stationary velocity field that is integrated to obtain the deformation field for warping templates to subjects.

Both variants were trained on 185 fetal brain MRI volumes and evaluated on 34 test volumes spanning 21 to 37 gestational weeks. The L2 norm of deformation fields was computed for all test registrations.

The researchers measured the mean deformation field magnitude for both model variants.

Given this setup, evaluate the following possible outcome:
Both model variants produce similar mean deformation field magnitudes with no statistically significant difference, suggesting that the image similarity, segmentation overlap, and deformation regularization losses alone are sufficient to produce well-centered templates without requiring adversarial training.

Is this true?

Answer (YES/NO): NO